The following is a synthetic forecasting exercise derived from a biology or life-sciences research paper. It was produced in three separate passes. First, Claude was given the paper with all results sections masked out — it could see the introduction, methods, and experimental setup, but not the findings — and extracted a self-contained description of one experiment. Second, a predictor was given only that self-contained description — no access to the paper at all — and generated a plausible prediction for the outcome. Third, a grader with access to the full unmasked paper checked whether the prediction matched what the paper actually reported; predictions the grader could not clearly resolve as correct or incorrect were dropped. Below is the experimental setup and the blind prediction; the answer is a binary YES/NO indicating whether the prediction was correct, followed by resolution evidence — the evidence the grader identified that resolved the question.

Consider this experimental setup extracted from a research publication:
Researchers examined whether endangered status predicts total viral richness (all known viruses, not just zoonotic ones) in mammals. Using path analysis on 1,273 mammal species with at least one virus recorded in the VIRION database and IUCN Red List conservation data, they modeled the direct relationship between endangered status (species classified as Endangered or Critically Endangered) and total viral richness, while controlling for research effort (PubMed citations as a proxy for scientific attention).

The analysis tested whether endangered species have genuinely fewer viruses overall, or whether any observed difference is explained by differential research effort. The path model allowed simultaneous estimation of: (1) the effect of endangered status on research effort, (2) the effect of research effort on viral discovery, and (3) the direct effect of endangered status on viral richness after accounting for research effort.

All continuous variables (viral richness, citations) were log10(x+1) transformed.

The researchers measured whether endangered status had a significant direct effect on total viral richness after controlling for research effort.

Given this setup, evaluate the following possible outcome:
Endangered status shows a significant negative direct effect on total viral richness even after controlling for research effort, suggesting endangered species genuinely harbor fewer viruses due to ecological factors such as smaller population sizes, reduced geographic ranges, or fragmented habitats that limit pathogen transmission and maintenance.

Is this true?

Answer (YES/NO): NO